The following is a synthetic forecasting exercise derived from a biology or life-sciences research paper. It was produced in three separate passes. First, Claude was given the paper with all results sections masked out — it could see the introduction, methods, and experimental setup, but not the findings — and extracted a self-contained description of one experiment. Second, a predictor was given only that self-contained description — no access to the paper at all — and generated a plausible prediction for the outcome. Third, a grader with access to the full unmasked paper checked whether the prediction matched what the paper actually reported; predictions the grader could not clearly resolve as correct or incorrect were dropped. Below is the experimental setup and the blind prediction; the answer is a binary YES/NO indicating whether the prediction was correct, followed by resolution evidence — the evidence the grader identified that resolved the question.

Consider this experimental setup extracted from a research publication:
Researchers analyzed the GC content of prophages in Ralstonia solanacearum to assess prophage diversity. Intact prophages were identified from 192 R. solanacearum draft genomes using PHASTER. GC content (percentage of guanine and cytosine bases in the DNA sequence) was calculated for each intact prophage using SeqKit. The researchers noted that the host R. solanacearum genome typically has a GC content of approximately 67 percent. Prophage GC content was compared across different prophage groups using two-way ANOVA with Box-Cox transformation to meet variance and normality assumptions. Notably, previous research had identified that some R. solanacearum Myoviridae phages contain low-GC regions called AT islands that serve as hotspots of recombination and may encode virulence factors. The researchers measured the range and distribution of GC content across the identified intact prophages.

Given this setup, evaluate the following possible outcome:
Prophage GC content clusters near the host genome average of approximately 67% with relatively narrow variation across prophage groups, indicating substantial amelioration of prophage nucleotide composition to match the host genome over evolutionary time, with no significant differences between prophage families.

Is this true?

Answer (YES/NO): NO